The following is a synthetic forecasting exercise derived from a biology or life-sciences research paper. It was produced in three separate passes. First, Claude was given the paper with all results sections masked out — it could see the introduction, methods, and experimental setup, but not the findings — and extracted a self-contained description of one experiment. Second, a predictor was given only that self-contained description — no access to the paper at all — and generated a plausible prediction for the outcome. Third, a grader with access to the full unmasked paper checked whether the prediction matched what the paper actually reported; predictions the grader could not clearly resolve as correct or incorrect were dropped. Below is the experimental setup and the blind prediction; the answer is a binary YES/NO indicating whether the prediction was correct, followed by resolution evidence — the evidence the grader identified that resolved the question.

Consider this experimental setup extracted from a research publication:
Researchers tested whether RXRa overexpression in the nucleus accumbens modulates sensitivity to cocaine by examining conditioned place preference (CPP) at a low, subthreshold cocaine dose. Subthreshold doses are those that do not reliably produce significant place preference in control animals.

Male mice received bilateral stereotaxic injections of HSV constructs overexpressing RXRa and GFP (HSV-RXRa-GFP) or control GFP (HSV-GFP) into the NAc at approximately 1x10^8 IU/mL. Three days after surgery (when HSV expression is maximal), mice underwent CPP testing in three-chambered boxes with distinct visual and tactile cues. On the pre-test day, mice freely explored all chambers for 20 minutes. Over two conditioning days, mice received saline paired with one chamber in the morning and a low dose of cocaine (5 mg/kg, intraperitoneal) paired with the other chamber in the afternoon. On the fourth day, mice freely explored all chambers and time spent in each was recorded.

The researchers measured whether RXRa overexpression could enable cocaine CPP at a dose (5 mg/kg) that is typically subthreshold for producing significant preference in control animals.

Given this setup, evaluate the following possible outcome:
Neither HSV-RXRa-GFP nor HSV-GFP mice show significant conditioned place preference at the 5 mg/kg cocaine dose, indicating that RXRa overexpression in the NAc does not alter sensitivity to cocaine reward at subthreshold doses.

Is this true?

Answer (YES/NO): NO